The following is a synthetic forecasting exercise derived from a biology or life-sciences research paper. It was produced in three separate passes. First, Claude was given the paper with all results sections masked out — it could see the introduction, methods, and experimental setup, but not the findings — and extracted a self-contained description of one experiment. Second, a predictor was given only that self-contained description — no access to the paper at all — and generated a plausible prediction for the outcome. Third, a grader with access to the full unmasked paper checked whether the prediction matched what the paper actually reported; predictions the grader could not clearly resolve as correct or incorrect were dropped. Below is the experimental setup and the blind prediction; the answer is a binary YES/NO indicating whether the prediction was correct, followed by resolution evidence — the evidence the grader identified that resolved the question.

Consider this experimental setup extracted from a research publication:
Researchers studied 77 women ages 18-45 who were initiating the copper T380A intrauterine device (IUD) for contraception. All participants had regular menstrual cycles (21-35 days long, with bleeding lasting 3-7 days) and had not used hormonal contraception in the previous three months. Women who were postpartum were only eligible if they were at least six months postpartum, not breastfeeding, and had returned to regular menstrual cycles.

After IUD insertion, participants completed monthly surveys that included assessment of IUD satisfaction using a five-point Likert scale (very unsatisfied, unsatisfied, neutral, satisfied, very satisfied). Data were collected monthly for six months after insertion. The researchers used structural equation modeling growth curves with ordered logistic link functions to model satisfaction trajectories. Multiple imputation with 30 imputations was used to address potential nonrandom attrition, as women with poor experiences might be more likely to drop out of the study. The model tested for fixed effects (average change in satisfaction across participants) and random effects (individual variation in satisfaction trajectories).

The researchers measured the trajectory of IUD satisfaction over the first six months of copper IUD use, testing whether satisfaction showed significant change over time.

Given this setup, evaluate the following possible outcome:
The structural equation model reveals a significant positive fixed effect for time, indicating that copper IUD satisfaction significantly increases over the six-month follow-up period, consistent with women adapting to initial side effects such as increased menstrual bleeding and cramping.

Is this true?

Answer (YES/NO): YES